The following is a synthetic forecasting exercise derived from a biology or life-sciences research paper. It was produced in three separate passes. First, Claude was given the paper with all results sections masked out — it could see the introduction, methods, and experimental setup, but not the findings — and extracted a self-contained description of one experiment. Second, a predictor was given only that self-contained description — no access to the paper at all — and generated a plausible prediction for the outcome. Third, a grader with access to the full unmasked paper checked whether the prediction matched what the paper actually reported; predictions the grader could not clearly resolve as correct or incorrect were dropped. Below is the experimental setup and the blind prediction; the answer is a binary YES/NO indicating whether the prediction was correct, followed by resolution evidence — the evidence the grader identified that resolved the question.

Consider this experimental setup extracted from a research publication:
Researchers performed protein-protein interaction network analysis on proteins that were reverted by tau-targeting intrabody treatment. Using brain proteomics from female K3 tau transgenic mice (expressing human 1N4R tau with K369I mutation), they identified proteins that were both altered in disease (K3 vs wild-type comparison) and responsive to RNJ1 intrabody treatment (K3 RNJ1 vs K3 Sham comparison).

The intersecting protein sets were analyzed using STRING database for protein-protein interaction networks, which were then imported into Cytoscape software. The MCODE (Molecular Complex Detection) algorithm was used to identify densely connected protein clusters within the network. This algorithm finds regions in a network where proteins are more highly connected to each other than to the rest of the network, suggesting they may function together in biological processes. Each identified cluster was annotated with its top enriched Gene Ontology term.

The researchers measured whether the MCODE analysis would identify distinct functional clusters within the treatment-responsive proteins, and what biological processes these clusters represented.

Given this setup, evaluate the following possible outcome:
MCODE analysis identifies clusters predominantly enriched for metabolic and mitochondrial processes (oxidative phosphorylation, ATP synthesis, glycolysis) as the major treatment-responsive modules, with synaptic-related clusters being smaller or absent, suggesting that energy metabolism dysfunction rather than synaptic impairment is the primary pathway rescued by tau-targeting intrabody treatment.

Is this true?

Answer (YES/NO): NO